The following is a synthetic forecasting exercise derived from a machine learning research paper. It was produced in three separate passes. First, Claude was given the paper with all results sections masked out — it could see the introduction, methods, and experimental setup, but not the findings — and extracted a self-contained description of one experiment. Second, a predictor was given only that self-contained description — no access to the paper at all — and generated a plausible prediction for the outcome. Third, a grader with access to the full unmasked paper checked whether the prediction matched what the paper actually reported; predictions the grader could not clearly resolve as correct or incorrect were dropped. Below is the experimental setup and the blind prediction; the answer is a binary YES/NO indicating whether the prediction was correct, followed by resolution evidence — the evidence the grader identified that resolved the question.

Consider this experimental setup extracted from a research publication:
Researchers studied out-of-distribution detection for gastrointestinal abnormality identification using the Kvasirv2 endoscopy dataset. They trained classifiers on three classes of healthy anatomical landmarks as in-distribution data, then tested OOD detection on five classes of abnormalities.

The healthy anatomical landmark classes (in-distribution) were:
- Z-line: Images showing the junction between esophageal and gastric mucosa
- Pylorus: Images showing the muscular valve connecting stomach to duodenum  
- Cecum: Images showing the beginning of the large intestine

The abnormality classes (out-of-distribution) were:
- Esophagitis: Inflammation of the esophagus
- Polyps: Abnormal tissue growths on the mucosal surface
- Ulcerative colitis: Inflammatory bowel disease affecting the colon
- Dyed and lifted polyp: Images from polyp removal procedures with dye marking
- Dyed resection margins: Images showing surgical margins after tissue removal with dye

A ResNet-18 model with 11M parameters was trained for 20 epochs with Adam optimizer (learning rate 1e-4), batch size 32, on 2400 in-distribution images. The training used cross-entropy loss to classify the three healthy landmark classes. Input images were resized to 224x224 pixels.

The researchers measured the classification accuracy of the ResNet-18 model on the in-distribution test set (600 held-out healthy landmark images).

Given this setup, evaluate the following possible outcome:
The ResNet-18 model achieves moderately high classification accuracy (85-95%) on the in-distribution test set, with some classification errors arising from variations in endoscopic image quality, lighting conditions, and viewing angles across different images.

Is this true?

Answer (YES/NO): NO